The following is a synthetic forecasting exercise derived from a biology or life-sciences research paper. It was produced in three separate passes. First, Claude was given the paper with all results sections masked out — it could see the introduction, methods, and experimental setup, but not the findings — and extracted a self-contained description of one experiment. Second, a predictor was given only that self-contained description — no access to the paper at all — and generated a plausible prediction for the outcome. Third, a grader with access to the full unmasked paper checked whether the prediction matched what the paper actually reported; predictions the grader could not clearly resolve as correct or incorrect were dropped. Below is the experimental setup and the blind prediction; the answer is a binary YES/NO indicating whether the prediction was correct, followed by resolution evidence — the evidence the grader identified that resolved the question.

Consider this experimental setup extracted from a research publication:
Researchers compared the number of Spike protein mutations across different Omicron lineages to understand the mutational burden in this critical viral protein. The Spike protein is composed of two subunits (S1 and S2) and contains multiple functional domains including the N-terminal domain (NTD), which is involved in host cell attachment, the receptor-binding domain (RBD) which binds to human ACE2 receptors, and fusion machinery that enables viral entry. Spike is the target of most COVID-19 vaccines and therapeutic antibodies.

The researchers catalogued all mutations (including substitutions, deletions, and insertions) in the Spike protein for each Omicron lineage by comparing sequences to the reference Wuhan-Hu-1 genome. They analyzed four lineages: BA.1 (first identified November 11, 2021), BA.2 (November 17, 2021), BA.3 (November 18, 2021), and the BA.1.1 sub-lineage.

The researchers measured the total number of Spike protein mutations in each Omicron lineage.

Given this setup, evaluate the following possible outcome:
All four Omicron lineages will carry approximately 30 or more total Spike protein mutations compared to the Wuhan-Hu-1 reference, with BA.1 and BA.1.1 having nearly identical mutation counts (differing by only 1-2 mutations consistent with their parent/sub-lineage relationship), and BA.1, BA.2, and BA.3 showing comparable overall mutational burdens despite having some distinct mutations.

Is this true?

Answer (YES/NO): YES